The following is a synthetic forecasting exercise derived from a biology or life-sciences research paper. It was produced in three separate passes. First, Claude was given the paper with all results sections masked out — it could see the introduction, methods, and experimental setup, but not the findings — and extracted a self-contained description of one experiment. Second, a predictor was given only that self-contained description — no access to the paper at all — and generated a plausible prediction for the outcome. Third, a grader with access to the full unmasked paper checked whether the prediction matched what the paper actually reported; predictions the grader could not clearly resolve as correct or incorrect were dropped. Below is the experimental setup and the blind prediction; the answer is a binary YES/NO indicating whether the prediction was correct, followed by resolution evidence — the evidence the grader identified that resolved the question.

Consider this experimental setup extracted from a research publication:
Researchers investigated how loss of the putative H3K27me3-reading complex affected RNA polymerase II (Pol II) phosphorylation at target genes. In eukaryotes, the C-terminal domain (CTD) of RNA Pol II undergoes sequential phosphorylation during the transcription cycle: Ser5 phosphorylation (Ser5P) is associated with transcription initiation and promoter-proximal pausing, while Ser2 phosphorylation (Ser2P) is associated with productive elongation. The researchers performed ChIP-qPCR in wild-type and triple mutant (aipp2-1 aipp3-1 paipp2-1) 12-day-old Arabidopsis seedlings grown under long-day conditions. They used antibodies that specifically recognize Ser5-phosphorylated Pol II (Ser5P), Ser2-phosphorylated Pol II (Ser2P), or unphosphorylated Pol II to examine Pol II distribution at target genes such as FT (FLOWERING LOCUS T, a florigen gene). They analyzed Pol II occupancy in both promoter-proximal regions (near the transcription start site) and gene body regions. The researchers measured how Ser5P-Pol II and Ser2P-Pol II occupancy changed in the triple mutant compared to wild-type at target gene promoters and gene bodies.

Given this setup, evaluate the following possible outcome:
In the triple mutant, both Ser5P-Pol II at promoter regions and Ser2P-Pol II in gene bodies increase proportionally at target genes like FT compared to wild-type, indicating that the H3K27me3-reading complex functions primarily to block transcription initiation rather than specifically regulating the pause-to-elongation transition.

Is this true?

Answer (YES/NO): NO